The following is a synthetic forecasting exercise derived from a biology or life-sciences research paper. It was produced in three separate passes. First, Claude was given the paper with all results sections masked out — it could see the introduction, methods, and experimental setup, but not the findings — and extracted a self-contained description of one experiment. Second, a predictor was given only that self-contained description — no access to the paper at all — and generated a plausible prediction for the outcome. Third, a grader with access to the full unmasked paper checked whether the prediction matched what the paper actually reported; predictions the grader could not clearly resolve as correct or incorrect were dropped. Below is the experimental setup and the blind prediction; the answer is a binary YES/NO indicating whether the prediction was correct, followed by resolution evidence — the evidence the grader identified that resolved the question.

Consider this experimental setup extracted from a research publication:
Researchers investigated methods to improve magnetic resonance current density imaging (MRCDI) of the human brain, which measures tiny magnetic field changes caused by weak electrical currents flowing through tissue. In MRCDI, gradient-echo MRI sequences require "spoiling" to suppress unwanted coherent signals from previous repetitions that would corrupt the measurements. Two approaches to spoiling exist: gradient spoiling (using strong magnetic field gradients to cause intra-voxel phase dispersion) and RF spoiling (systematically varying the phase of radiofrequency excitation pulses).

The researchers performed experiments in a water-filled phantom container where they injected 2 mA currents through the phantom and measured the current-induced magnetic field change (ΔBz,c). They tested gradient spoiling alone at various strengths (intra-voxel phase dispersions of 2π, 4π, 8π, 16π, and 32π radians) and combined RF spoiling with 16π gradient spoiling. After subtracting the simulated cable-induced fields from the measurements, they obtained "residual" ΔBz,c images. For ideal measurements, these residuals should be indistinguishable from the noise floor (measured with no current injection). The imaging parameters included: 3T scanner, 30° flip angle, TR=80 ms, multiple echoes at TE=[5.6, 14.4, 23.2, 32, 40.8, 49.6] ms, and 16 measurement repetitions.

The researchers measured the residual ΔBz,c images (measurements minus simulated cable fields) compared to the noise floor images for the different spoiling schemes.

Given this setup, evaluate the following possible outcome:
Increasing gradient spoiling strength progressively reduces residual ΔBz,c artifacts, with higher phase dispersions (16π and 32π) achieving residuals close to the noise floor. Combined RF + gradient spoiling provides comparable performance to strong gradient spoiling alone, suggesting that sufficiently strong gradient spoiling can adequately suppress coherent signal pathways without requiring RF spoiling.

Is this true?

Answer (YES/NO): NO